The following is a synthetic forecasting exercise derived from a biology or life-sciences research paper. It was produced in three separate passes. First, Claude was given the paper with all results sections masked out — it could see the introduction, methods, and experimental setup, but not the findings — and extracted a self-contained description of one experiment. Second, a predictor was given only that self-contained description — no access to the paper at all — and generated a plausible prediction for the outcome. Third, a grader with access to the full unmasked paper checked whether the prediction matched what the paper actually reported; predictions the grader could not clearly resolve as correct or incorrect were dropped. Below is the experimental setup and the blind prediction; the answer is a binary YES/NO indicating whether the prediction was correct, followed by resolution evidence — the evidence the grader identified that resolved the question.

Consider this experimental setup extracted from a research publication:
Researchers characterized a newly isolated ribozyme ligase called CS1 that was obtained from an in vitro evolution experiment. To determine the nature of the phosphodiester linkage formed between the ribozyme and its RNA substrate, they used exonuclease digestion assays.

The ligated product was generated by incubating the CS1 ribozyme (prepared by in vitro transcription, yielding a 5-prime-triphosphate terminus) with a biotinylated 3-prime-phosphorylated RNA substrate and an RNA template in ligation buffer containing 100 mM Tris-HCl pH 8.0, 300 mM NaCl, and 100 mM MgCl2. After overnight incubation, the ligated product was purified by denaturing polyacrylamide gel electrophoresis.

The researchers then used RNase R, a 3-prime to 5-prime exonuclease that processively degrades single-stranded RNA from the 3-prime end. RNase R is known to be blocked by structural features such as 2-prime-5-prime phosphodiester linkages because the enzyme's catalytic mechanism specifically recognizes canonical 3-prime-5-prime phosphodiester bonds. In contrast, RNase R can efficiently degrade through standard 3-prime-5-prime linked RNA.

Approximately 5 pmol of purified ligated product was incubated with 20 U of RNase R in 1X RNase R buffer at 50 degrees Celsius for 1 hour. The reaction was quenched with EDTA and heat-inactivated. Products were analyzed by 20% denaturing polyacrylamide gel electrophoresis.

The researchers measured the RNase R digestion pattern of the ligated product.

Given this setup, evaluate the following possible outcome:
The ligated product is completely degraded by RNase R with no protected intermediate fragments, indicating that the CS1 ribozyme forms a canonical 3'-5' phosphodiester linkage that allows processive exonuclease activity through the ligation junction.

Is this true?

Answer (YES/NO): NO